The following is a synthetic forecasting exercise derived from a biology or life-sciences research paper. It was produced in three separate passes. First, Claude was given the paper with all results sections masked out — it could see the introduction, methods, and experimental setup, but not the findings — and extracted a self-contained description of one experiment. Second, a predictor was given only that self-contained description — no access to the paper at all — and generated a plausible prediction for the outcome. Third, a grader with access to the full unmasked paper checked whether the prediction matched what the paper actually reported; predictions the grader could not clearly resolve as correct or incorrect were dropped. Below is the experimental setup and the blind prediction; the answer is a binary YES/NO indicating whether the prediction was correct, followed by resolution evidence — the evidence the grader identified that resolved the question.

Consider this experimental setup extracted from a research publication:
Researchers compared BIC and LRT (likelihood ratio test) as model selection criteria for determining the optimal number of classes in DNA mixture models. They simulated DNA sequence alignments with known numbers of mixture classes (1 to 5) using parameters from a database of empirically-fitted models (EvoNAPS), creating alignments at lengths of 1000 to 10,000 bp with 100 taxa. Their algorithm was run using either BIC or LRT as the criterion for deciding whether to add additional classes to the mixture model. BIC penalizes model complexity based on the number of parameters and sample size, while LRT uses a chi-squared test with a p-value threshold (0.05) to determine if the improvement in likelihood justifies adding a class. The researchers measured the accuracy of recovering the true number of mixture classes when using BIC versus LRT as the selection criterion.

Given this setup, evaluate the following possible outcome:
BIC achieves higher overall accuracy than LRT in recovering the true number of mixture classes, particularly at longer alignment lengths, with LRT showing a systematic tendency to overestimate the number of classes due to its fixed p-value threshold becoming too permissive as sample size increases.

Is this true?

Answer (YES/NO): NO